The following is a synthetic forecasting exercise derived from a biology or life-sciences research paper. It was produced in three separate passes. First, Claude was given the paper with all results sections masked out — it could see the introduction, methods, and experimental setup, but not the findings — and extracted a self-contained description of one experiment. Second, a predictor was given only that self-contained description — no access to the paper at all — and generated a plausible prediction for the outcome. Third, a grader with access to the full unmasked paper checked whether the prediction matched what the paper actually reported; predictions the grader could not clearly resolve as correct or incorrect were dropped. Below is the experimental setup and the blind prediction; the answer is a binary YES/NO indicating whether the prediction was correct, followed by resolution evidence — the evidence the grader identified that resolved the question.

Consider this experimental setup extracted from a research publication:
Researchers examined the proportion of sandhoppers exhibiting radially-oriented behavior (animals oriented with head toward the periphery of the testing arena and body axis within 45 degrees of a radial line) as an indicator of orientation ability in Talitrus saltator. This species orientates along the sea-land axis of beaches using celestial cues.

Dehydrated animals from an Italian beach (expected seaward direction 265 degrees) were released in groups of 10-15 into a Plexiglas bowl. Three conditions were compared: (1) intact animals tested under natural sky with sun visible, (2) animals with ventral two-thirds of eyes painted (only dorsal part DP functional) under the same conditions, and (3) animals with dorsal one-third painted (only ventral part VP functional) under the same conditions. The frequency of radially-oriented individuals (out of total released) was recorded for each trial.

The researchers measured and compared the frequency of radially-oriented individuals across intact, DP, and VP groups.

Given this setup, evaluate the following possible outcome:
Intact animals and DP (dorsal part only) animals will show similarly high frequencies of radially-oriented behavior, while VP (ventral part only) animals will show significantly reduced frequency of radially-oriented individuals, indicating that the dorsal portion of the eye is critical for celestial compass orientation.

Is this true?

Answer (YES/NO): YES